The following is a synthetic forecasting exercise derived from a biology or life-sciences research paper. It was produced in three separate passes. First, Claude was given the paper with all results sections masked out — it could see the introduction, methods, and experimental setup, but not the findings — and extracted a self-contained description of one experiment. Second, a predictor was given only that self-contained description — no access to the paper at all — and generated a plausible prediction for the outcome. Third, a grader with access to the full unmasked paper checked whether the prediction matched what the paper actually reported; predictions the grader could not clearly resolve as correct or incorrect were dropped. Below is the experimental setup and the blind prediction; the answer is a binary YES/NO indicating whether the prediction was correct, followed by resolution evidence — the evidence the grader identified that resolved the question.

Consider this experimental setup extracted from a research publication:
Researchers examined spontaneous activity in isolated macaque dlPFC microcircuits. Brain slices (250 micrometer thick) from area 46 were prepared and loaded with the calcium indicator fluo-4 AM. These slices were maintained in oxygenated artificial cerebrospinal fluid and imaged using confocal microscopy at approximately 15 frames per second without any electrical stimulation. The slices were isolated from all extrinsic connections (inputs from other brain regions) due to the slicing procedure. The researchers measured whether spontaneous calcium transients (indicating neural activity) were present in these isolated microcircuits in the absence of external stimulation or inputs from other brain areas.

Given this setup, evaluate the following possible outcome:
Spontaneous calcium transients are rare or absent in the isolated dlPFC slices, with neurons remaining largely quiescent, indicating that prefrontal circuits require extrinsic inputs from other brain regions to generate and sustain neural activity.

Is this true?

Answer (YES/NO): NO